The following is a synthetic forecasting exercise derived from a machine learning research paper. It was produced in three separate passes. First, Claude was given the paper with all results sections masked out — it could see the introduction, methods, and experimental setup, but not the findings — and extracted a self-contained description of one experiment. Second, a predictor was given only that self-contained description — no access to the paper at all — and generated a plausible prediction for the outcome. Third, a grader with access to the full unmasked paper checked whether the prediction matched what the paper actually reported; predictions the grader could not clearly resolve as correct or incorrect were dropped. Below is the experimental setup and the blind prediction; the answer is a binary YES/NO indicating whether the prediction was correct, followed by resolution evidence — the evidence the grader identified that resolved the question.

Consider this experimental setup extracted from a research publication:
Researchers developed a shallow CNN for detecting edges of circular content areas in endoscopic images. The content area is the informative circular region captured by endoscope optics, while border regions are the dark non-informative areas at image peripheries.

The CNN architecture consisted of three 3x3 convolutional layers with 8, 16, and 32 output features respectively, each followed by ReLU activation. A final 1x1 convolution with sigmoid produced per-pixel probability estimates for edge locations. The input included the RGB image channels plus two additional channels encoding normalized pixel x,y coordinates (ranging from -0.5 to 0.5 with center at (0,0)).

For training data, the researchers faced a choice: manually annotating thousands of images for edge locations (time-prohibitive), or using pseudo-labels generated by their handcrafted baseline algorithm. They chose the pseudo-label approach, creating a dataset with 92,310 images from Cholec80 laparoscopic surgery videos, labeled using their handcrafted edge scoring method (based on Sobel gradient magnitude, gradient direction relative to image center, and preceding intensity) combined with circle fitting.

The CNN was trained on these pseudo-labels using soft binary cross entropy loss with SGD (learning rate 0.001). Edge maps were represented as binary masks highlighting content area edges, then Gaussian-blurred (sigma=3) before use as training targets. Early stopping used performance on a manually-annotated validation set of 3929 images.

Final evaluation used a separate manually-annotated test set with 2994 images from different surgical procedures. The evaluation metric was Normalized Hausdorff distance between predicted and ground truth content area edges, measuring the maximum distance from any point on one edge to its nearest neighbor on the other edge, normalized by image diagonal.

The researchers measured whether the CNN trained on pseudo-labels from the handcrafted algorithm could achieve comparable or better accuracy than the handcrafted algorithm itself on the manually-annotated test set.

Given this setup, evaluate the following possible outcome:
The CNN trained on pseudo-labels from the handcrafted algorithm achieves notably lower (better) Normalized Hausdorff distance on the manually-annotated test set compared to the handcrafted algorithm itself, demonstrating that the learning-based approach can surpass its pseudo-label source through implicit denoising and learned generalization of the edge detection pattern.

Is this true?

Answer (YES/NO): NO